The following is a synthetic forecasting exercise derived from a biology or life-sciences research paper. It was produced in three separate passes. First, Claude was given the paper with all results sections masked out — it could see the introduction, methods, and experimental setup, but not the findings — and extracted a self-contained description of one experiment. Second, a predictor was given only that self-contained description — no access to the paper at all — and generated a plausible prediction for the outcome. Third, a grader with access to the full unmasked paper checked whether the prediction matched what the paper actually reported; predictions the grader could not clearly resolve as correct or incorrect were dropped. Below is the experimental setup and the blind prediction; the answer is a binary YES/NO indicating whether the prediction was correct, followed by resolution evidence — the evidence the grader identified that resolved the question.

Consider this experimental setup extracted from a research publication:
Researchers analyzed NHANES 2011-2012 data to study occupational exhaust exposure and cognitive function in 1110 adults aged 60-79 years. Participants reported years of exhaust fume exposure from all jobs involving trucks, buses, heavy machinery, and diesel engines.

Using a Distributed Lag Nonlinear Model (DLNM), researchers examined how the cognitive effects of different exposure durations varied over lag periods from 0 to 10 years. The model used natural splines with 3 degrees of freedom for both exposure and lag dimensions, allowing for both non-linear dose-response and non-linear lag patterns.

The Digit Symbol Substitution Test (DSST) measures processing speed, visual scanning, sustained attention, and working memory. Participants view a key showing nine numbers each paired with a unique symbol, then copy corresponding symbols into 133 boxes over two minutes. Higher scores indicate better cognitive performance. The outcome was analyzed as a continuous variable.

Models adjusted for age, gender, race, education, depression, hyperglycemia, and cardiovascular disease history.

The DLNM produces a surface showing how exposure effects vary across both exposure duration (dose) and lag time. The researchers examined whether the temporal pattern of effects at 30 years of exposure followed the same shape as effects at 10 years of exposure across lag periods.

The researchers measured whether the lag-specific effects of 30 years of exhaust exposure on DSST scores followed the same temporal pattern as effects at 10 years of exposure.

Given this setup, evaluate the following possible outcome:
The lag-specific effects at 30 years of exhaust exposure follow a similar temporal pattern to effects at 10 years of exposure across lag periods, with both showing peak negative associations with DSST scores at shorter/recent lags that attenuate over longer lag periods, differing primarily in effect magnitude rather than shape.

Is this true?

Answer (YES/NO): NO